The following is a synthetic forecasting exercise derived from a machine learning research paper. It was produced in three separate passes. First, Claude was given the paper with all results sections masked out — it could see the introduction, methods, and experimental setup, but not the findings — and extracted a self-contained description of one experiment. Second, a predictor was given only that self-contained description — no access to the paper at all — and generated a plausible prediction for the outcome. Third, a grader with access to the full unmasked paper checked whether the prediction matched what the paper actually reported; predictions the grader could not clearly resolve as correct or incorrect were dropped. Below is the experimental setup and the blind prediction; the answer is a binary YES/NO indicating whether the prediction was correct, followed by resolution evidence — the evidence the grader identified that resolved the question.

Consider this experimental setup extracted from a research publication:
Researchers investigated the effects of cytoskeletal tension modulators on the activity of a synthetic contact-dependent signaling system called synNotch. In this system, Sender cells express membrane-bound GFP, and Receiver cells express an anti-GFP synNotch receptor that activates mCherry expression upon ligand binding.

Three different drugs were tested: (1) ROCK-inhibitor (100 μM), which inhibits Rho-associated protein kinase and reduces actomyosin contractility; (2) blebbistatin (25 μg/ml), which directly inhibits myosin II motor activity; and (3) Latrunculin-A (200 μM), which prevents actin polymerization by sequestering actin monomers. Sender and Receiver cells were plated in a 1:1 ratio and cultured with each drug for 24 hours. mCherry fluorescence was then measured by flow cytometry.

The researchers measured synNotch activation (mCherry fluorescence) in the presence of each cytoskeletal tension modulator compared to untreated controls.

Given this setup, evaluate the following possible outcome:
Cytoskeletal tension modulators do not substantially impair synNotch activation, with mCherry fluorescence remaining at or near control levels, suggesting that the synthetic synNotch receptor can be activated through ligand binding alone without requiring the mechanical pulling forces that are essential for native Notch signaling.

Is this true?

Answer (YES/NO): YES